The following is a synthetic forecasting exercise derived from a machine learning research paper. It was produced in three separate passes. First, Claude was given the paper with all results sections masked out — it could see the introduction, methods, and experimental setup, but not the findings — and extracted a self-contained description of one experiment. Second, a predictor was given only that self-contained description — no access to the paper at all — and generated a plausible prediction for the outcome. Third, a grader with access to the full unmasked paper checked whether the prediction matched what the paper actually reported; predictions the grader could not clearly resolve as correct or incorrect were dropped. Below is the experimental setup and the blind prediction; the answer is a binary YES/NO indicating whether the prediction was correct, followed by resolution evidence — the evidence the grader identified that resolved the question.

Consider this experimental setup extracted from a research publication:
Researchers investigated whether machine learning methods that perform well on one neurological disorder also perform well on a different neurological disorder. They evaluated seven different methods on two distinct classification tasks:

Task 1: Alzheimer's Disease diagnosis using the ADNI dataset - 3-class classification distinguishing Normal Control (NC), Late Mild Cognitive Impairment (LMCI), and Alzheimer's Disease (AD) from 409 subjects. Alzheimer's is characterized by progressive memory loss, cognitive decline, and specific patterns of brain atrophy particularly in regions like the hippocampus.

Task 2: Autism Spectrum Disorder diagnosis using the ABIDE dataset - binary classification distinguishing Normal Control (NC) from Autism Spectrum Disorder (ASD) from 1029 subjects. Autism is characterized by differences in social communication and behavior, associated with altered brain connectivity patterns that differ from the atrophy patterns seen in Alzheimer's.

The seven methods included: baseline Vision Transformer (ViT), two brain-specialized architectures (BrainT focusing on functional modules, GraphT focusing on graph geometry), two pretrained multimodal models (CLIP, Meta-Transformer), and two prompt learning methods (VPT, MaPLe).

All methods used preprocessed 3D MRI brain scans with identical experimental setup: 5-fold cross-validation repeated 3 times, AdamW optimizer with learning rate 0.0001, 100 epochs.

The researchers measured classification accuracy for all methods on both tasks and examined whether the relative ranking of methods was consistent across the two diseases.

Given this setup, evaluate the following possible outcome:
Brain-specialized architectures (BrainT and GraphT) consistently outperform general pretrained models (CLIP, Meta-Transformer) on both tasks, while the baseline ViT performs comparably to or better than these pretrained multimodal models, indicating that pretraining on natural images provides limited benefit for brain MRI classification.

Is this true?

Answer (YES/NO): NO